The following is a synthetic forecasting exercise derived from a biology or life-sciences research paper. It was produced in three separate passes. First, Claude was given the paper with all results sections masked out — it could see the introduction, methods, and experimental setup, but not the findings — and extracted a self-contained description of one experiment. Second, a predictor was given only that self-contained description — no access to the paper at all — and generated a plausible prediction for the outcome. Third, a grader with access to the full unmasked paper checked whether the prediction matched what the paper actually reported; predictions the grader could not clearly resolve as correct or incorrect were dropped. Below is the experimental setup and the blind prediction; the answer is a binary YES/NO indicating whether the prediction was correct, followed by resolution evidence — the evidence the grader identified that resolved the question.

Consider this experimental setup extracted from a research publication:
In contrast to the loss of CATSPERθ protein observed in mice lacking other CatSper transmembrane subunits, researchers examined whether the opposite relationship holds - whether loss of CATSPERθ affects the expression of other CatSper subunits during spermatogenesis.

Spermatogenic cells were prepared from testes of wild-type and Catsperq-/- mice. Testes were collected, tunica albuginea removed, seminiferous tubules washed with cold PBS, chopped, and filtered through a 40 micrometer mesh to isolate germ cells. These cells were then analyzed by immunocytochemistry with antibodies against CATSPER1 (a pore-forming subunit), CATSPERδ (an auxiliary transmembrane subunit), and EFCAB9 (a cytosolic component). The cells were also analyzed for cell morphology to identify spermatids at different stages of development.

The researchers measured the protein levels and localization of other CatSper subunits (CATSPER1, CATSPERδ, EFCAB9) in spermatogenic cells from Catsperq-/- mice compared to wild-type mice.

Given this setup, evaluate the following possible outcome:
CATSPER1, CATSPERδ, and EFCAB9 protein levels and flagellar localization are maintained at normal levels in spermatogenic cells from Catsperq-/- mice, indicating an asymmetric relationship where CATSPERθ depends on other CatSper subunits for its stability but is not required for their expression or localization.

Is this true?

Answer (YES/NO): NO